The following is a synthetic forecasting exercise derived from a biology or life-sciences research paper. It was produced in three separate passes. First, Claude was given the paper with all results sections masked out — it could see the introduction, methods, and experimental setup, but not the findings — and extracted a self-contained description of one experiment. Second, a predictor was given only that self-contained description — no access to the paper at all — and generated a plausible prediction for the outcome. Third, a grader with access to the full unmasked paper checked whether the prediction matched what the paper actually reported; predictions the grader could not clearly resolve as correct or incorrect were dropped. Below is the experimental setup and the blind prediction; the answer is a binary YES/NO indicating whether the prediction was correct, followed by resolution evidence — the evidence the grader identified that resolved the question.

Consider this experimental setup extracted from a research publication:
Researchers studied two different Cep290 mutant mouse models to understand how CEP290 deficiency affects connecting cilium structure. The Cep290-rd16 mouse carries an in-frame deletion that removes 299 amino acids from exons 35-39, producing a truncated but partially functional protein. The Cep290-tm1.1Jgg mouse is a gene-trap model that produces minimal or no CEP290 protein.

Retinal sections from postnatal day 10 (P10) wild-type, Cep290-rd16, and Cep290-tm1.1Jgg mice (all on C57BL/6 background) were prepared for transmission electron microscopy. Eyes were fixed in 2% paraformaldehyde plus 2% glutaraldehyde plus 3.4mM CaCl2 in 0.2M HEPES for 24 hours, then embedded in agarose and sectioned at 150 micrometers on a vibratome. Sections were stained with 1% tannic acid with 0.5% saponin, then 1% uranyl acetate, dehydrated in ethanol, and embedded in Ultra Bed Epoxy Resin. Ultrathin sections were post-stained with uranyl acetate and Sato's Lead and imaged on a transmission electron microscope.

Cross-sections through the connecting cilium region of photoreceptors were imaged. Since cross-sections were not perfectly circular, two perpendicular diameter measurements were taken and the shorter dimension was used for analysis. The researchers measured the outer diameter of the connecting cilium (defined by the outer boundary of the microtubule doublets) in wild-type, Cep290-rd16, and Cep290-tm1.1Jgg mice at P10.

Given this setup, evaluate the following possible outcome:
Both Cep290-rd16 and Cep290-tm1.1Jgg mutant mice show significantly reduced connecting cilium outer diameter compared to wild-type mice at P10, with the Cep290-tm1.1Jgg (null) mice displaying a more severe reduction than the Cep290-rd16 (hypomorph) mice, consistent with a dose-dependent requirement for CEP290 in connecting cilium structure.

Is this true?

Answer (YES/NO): NO